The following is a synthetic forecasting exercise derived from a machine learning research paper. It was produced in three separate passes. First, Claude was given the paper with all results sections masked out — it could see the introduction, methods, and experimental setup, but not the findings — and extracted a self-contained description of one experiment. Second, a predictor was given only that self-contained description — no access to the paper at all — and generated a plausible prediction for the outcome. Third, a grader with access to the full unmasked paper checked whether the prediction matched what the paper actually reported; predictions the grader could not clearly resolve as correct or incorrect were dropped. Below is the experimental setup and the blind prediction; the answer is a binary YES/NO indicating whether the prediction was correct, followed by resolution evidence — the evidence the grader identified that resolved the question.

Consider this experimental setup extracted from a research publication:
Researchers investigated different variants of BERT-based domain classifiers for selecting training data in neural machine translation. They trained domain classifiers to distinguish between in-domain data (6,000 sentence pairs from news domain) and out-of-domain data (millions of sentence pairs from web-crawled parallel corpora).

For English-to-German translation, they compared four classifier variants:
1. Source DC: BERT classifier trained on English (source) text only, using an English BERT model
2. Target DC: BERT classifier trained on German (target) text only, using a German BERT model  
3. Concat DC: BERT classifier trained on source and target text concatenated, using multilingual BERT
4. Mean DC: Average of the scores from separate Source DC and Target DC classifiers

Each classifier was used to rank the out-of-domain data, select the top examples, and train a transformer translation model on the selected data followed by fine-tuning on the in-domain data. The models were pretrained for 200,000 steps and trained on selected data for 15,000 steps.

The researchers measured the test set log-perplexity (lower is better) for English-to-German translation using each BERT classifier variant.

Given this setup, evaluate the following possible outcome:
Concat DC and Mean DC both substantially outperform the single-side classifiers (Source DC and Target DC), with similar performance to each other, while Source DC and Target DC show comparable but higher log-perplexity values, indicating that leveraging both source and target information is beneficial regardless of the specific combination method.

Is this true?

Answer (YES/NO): NO